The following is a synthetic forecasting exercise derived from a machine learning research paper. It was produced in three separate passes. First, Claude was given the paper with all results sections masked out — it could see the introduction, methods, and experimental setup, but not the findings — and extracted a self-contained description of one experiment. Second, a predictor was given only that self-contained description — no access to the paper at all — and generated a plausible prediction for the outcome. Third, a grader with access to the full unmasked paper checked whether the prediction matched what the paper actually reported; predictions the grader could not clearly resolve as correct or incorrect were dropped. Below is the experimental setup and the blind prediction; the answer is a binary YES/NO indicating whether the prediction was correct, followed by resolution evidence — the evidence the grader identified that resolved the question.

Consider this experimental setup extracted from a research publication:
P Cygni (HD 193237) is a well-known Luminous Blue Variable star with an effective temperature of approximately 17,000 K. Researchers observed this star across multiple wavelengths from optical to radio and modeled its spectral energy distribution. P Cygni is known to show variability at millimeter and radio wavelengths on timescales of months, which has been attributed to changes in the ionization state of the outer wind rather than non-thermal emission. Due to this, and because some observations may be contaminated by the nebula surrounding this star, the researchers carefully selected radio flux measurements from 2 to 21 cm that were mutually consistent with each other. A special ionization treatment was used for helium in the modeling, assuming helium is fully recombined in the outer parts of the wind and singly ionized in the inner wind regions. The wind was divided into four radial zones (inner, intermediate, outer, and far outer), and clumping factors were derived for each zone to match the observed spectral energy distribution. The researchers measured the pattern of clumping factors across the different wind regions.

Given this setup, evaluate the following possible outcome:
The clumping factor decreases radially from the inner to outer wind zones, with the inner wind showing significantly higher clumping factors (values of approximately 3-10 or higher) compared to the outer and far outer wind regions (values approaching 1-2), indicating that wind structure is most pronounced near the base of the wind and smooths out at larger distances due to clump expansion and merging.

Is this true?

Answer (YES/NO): NO